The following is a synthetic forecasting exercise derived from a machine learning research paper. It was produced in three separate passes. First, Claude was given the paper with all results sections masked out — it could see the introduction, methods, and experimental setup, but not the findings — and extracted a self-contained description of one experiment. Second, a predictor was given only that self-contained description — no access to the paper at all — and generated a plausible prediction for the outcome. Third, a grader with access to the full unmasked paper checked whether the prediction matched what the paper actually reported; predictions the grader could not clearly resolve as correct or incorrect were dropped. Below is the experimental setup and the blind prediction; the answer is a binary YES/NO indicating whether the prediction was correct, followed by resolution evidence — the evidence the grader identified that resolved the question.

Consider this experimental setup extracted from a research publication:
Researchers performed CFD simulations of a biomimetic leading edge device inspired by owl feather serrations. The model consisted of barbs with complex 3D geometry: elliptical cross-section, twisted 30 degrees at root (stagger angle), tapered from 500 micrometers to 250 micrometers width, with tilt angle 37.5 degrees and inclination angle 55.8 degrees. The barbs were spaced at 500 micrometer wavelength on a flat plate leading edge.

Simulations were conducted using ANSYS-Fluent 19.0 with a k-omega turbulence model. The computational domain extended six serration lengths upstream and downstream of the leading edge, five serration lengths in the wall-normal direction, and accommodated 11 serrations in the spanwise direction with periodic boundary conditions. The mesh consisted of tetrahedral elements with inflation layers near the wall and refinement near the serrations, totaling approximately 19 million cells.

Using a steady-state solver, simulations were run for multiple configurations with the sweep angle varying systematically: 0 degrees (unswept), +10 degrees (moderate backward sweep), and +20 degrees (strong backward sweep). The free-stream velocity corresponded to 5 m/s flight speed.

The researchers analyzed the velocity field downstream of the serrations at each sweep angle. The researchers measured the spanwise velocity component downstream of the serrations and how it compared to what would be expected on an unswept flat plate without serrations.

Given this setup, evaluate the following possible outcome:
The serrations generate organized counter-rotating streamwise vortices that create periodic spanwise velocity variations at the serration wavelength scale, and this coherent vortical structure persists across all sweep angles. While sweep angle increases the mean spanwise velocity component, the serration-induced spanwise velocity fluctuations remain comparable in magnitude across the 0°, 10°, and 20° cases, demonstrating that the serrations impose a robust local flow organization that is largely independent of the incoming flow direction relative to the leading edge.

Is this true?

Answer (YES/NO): NO